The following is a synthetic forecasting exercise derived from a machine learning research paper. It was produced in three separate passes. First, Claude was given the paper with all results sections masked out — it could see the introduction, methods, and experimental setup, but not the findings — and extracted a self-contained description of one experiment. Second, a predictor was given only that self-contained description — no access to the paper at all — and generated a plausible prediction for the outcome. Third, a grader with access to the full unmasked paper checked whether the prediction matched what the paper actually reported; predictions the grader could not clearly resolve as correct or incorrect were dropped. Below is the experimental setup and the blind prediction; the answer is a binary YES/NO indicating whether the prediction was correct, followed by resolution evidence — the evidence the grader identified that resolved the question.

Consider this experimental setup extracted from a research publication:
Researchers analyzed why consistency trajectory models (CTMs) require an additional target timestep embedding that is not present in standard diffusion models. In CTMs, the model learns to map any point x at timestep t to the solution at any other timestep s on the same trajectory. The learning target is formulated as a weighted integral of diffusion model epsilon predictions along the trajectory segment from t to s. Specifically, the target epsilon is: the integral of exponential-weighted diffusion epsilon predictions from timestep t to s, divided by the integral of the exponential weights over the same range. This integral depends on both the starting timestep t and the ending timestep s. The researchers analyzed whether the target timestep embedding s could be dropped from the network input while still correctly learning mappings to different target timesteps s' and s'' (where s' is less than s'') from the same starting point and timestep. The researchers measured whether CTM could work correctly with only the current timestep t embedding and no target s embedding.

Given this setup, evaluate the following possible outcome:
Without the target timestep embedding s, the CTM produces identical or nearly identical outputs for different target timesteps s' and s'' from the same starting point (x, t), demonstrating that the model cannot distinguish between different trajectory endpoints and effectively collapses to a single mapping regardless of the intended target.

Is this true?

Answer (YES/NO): YES